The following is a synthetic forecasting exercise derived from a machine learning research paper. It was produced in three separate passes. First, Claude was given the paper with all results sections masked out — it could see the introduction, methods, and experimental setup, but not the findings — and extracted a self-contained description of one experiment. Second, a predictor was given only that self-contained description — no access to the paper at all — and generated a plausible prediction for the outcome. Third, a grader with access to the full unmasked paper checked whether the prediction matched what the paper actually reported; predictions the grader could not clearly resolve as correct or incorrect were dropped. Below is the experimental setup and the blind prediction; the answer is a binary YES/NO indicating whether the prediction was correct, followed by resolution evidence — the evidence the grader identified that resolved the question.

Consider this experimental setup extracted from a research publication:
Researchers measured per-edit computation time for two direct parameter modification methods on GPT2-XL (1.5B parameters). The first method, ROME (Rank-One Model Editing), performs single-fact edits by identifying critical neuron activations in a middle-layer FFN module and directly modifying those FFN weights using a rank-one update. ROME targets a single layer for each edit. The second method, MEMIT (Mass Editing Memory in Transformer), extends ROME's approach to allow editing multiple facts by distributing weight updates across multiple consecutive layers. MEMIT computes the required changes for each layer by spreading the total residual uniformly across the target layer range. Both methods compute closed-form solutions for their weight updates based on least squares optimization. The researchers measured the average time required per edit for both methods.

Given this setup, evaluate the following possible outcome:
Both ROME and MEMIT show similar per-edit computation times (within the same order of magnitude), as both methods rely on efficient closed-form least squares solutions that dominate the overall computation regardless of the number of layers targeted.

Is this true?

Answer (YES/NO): YES